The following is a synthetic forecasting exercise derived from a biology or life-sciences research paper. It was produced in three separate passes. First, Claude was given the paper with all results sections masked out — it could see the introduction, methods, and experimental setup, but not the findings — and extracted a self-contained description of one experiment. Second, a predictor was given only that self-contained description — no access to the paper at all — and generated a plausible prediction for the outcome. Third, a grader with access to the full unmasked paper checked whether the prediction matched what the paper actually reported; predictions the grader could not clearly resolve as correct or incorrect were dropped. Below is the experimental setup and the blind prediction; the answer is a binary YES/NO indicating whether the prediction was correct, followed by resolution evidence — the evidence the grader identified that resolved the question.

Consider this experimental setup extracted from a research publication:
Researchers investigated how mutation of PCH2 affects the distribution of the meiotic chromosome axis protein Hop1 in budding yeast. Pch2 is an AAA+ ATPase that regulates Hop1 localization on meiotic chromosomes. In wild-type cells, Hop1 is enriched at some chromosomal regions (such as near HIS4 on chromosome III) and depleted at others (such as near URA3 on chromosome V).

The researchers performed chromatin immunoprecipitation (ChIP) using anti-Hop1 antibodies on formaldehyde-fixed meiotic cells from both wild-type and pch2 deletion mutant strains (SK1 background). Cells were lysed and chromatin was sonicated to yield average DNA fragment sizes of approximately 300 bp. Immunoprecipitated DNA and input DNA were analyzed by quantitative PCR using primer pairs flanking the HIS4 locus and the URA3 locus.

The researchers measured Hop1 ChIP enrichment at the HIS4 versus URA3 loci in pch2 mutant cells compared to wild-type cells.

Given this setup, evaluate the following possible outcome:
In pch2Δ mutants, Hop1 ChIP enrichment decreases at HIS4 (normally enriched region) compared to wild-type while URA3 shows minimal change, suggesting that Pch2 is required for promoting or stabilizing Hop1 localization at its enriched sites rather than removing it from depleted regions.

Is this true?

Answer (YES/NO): YES